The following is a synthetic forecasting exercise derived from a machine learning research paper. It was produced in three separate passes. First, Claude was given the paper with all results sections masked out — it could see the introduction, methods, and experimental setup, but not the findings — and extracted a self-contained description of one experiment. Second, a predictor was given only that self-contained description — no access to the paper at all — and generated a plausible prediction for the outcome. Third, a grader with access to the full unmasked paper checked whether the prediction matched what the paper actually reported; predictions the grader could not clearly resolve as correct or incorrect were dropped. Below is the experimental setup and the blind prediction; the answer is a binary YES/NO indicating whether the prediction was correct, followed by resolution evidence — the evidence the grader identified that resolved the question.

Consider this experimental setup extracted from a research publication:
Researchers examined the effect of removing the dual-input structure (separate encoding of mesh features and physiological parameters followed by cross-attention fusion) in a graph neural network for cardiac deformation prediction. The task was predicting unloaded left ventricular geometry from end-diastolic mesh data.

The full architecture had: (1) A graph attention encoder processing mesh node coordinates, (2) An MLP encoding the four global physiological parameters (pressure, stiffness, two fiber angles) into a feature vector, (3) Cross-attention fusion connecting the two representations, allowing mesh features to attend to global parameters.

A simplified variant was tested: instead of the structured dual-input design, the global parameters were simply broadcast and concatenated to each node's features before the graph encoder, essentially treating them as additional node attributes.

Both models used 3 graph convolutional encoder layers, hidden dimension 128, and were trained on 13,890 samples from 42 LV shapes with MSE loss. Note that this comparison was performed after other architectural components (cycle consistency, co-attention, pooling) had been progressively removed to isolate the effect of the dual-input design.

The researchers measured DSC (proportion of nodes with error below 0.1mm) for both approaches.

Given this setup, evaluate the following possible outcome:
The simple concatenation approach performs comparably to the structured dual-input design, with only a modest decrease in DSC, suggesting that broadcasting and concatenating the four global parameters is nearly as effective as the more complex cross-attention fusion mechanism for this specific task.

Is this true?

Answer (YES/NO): NO